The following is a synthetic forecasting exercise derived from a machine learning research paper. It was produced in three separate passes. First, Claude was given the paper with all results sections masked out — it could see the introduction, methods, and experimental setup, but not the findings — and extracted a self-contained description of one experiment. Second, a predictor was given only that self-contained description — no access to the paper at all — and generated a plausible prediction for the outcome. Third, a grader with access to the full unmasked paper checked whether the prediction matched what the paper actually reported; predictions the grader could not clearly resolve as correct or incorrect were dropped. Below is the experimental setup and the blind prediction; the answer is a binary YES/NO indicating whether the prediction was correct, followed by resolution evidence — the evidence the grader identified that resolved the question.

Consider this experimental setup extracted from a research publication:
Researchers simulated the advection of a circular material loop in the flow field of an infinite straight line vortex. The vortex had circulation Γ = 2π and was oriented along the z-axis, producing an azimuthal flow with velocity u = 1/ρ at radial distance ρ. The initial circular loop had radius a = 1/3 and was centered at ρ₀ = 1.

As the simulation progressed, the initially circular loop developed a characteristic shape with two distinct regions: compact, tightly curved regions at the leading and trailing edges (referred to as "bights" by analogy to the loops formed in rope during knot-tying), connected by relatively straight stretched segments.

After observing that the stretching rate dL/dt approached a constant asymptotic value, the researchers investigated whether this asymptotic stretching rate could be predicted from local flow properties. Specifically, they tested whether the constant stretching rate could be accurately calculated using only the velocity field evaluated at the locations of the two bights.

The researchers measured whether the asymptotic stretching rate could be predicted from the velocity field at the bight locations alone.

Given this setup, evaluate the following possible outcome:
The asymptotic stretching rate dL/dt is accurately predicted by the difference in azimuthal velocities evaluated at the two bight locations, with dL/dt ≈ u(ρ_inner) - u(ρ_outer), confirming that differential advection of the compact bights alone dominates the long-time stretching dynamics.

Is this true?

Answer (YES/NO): YES